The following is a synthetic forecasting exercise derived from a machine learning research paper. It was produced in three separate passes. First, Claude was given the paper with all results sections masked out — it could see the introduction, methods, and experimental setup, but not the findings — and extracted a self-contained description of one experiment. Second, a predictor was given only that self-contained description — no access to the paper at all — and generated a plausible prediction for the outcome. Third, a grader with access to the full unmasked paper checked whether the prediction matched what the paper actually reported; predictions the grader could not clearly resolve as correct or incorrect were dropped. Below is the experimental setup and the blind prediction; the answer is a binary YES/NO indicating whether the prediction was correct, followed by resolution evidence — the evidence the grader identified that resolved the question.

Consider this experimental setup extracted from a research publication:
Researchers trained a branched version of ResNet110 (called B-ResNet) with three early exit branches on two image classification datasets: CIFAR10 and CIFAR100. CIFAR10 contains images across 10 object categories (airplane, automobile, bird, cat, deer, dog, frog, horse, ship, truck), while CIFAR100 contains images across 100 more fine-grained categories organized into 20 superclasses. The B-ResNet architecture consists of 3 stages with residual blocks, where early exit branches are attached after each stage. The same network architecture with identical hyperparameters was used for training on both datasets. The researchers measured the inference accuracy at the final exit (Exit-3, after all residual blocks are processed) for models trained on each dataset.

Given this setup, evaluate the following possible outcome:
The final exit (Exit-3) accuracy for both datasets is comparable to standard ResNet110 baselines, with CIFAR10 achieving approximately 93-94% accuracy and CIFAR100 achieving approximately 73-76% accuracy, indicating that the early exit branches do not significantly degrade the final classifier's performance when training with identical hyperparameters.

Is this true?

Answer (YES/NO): NO